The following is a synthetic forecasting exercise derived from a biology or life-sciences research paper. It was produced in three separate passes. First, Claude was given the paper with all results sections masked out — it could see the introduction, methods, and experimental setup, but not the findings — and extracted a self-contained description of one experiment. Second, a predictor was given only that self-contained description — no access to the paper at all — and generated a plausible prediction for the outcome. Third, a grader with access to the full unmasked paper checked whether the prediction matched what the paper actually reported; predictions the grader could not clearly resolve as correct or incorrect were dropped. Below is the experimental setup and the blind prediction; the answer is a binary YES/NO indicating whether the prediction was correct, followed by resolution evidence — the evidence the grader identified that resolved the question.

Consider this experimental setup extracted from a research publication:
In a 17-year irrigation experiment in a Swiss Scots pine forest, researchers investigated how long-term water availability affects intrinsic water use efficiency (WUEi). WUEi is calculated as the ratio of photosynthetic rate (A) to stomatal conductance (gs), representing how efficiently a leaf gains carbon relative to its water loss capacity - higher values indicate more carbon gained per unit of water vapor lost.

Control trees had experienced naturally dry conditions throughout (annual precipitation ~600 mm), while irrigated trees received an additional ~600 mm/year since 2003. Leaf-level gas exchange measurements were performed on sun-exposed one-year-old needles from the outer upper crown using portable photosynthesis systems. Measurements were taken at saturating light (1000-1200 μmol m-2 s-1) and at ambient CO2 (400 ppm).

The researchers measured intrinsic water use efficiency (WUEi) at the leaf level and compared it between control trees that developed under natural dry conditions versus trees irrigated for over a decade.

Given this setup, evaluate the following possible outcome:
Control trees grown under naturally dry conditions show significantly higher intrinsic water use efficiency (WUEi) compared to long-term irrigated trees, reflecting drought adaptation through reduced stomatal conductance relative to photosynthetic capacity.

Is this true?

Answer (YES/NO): YES